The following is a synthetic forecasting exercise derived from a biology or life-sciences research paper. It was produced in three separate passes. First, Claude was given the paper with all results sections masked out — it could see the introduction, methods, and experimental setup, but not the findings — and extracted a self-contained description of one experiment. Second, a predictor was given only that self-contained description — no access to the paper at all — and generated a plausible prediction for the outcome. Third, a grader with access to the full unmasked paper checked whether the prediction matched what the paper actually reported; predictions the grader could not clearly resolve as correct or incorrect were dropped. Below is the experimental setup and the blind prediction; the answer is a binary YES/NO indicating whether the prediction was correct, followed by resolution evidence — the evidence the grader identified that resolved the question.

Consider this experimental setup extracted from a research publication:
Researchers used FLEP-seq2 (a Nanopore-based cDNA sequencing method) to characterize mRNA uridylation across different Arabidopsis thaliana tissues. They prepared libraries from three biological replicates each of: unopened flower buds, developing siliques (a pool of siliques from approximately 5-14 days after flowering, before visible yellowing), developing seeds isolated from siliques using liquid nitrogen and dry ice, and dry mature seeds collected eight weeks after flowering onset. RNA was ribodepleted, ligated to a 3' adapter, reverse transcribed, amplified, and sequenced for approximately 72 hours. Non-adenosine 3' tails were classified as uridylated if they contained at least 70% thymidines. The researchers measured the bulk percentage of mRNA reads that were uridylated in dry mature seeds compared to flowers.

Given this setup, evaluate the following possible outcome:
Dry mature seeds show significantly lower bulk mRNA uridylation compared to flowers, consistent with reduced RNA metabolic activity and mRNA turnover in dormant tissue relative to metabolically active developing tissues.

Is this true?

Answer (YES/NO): NO